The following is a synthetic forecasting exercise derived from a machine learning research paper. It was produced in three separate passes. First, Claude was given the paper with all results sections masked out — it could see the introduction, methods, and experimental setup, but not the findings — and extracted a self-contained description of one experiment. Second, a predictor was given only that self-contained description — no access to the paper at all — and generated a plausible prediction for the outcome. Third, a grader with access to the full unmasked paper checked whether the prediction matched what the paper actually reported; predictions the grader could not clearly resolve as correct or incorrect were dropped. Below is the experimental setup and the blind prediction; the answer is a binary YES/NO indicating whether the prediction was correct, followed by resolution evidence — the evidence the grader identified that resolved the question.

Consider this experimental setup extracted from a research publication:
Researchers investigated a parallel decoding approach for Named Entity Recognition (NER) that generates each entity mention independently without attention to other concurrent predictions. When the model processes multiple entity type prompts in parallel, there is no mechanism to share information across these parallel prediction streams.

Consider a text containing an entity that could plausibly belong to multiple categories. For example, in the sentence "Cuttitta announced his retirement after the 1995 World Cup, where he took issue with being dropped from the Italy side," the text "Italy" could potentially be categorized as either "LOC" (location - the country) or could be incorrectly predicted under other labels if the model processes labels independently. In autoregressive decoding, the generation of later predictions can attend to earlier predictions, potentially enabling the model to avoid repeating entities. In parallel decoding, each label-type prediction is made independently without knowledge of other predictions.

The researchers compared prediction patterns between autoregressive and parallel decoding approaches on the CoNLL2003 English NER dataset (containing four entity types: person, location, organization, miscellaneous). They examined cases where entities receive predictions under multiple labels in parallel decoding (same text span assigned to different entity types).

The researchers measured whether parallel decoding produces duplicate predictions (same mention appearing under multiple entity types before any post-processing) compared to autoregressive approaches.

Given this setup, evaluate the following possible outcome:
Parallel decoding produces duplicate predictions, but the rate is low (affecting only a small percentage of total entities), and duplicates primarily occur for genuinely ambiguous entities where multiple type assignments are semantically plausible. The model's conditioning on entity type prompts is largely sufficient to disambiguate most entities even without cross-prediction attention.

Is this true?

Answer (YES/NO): NO